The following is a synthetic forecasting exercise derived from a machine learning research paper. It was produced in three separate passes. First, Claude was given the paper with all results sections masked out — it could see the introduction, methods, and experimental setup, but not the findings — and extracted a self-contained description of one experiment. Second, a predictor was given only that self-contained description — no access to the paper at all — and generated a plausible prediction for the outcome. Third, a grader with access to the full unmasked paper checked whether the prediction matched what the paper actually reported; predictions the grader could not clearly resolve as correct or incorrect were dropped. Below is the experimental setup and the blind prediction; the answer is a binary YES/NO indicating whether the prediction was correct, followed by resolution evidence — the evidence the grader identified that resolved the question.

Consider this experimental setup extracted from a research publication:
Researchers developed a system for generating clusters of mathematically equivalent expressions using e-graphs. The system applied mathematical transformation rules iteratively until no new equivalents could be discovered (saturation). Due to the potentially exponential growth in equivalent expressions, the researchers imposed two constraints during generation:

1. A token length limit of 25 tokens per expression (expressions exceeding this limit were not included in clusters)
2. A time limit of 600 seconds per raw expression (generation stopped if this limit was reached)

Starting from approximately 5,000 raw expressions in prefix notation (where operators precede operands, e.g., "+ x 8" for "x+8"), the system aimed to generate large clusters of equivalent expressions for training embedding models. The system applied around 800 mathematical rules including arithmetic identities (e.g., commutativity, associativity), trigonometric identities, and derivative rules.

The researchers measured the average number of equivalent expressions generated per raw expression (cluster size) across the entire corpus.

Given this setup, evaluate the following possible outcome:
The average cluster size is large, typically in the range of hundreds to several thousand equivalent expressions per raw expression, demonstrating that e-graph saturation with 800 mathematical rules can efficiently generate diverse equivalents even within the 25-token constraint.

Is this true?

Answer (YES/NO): NO